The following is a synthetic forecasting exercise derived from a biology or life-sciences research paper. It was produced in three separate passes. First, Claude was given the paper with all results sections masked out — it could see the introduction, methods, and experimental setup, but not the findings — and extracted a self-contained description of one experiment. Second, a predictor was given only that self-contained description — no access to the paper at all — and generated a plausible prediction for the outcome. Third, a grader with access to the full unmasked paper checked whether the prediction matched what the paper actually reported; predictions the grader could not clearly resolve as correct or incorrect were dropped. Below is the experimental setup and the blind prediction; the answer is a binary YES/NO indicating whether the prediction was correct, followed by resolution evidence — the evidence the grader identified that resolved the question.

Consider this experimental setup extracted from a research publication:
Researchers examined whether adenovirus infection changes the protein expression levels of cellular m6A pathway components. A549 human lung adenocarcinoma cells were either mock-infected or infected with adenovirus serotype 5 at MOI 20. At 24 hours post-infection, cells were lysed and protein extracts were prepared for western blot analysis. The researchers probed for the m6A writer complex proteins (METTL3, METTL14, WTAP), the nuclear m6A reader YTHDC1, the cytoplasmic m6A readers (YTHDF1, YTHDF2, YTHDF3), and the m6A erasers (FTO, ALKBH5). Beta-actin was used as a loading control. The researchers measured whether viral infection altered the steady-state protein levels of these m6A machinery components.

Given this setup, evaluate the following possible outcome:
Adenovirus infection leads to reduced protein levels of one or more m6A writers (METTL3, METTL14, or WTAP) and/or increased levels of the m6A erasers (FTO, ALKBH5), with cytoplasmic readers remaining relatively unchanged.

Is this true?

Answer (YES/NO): YES